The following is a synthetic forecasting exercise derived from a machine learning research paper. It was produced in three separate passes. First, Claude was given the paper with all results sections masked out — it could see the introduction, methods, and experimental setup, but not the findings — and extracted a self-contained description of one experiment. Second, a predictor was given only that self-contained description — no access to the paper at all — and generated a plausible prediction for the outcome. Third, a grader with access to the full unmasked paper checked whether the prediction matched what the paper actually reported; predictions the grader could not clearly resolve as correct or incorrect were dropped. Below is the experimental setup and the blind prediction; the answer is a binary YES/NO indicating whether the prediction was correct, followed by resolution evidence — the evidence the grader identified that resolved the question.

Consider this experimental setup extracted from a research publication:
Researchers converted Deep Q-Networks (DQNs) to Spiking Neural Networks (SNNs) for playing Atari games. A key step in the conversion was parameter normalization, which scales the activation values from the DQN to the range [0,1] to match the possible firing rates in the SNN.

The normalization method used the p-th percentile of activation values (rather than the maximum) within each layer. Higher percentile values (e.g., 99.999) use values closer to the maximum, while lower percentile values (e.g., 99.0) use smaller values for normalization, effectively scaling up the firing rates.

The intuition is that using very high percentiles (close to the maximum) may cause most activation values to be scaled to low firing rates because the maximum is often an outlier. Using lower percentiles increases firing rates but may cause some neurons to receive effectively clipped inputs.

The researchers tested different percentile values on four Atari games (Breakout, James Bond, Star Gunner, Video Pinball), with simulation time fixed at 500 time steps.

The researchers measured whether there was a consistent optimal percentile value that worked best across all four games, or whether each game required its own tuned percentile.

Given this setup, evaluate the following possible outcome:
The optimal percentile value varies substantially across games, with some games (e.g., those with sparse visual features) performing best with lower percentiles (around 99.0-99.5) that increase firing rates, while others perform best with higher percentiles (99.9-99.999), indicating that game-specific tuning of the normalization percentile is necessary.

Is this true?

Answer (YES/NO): NO